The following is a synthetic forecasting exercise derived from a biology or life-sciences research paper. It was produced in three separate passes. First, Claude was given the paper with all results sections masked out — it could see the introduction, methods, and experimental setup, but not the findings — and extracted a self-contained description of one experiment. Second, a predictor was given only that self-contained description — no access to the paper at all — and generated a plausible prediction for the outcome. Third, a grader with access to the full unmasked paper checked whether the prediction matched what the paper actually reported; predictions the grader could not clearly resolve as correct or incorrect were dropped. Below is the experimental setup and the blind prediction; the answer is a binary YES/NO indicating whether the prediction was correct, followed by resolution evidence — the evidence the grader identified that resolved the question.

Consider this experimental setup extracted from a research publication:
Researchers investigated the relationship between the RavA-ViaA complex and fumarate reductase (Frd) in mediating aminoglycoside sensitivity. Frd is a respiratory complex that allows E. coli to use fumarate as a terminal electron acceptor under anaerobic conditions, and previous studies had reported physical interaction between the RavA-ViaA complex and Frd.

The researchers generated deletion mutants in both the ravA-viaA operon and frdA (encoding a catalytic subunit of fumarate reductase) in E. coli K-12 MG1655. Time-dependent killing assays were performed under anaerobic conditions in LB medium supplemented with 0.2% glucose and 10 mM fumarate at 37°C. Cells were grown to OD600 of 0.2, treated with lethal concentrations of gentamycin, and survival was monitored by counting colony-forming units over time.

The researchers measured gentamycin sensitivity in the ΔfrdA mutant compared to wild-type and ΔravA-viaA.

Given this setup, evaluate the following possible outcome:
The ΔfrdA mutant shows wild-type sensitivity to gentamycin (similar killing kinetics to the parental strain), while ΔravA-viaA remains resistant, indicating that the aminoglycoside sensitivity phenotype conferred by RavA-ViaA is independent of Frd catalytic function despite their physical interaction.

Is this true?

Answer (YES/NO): NO